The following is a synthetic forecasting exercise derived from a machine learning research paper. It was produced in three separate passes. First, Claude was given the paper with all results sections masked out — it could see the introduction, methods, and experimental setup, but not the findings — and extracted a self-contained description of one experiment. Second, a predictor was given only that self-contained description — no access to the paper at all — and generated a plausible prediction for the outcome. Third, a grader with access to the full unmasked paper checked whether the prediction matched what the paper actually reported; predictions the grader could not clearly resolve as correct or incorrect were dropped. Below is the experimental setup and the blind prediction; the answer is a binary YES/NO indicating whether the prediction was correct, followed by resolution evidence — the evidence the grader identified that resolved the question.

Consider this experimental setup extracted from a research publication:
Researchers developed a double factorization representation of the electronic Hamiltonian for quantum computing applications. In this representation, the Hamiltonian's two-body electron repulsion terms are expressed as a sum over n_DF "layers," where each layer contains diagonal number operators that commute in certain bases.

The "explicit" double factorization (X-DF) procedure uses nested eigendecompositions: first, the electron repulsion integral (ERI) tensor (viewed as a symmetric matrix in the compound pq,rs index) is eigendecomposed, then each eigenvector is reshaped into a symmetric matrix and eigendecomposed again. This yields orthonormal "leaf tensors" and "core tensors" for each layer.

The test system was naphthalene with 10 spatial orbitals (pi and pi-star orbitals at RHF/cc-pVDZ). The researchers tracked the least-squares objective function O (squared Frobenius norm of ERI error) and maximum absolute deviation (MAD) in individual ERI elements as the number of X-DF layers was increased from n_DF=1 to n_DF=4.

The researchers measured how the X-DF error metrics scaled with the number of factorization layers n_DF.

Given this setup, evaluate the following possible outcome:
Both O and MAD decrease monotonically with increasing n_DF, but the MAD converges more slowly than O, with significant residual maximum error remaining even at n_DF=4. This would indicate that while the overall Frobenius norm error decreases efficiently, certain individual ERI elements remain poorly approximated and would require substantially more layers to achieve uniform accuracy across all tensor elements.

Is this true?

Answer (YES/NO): NO